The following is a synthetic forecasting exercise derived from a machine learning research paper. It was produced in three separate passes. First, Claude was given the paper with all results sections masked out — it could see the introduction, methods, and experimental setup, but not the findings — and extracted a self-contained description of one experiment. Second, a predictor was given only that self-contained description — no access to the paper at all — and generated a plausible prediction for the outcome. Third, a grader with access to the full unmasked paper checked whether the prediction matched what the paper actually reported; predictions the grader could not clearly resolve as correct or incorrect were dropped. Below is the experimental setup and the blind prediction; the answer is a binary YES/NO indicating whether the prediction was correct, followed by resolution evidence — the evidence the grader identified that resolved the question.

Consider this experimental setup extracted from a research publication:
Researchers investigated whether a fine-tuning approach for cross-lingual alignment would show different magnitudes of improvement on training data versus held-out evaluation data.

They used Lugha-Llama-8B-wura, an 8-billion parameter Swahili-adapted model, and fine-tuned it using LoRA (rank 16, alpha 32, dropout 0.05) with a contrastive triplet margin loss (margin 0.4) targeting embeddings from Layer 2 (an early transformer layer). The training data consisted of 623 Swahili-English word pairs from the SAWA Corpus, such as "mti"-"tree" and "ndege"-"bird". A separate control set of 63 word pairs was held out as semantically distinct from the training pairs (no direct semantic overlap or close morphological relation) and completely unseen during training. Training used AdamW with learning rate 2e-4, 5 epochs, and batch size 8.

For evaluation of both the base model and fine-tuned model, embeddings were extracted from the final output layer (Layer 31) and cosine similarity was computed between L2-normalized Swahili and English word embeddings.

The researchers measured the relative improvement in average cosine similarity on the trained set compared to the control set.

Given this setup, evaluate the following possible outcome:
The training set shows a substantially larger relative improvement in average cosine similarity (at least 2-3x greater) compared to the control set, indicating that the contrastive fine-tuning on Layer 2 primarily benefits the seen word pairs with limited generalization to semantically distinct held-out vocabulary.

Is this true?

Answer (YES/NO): NO